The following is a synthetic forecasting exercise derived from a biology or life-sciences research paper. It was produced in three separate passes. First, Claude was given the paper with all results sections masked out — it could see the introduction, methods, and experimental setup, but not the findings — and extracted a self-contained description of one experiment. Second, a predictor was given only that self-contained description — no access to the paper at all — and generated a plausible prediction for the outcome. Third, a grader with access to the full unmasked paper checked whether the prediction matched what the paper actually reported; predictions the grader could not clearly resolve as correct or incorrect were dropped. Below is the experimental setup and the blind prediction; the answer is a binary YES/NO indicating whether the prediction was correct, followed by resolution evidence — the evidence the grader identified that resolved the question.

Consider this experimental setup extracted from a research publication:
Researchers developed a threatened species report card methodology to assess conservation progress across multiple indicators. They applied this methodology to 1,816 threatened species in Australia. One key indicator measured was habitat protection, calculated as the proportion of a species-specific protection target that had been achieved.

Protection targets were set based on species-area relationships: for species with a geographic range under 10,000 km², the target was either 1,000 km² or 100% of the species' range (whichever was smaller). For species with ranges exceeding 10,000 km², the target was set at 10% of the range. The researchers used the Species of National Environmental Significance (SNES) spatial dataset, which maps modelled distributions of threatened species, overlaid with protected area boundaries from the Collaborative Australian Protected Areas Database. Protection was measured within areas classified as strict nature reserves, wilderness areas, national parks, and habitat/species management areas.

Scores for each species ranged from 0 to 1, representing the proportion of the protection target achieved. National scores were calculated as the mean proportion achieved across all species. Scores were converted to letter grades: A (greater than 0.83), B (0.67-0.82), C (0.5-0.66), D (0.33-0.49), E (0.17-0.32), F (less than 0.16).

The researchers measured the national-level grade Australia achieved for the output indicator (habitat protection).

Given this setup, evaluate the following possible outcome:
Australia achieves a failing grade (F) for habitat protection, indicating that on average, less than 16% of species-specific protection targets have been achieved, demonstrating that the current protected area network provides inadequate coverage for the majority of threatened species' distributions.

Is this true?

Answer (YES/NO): NO